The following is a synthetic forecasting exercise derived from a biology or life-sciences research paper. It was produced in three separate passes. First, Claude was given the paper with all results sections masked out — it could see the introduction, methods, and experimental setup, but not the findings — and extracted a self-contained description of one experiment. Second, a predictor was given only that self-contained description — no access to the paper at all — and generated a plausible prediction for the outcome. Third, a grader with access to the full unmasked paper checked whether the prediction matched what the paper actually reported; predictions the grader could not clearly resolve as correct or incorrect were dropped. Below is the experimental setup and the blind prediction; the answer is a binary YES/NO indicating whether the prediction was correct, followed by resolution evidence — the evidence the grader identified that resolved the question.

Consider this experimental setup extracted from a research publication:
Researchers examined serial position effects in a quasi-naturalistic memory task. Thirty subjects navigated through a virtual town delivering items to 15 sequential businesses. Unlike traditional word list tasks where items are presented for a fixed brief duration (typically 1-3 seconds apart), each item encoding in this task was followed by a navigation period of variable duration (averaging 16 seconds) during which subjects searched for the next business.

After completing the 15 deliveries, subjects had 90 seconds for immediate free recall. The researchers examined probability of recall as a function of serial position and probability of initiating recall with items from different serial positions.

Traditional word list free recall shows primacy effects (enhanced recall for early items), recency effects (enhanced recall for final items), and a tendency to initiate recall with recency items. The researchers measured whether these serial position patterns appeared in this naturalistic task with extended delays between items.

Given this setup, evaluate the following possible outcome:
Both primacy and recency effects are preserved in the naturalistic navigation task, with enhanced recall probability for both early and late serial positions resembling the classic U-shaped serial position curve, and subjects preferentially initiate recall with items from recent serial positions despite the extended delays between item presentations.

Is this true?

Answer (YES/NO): YES